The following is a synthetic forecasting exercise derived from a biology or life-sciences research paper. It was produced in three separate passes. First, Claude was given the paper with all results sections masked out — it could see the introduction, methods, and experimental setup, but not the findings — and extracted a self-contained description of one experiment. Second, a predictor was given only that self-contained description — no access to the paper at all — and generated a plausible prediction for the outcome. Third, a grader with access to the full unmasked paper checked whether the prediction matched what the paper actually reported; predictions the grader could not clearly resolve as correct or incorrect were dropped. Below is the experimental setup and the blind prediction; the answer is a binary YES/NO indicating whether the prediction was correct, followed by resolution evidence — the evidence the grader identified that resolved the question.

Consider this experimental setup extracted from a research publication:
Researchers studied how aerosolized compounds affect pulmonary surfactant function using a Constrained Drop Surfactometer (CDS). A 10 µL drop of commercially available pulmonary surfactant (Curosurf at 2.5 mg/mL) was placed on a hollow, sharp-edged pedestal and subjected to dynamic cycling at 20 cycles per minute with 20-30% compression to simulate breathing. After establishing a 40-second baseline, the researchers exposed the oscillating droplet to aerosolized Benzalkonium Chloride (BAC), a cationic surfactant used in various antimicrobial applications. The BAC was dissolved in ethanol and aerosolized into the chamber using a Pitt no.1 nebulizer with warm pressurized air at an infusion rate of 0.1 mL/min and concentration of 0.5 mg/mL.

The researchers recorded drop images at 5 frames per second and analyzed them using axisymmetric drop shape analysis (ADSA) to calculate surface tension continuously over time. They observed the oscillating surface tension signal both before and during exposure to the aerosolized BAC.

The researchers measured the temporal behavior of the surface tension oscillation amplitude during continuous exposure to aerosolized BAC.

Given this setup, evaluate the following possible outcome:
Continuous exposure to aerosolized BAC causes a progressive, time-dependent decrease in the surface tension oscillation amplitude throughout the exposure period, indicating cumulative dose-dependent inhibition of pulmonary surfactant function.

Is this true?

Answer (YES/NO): NO